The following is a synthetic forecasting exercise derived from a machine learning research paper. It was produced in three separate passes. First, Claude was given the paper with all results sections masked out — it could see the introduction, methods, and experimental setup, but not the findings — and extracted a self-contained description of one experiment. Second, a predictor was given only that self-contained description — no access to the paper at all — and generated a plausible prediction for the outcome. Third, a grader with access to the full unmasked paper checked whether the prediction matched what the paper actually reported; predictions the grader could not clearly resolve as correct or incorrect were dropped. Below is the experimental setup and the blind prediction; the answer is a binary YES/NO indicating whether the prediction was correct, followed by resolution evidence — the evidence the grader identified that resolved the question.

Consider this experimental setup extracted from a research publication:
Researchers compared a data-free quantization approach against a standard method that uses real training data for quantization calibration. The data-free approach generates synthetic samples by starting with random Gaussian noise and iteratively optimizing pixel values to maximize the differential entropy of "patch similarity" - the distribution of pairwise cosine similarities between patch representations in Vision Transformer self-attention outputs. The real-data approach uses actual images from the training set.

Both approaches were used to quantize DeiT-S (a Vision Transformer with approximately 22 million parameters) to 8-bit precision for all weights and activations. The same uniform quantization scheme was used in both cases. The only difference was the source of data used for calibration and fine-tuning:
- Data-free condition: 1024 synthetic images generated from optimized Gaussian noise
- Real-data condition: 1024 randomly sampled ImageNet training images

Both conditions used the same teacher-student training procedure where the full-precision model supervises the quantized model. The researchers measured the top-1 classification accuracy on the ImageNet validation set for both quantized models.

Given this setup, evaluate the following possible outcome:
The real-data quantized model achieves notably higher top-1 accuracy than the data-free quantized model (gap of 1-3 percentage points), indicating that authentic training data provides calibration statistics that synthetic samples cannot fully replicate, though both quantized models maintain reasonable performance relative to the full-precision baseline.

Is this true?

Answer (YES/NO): NO